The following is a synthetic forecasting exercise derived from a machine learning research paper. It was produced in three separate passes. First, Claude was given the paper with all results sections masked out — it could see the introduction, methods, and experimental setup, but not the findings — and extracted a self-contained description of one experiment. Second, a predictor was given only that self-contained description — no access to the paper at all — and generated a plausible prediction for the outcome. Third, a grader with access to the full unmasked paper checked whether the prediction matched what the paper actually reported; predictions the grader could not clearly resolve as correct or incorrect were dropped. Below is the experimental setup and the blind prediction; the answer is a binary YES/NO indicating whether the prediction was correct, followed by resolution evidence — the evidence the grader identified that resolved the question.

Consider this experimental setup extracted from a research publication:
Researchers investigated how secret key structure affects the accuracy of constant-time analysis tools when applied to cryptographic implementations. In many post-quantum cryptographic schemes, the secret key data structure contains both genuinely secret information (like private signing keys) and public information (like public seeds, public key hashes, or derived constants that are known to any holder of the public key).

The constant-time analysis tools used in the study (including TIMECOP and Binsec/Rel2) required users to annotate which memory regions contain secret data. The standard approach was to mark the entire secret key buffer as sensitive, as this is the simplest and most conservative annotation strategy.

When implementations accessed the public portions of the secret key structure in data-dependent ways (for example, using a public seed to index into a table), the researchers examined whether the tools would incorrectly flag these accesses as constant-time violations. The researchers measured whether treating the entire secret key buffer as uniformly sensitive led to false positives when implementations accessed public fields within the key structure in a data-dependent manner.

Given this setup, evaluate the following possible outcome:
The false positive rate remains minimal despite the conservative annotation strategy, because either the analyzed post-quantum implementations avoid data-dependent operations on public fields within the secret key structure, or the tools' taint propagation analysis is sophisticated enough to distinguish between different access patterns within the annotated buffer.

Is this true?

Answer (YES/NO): NO